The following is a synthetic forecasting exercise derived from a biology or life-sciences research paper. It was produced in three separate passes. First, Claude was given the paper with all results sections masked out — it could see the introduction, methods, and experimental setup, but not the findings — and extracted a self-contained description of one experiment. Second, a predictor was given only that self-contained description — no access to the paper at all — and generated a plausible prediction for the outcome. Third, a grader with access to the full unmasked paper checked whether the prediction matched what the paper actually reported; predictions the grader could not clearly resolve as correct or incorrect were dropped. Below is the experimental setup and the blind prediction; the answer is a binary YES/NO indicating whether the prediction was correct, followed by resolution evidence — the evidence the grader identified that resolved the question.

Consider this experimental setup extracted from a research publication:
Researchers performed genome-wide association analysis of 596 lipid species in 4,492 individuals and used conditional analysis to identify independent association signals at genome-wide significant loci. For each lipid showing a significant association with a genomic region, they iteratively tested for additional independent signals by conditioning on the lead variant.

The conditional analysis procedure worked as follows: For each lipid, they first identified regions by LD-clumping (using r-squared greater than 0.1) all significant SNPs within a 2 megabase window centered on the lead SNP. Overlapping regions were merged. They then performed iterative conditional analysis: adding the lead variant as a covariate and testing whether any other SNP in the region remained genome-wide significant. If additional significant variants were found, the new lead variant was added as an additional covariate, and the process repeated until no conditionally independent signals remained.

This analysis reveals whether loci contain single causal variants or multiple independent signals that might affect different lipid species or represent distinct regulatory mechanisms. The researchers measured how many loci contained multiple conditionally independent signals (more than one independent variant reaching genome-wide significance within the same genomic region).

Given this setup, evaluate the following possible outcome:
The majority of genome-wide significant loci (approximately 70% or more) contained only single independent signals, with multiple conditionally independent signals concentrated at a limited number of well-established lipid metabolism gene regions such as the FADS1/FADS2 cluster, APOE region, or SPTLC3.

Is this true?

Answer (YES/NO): NO